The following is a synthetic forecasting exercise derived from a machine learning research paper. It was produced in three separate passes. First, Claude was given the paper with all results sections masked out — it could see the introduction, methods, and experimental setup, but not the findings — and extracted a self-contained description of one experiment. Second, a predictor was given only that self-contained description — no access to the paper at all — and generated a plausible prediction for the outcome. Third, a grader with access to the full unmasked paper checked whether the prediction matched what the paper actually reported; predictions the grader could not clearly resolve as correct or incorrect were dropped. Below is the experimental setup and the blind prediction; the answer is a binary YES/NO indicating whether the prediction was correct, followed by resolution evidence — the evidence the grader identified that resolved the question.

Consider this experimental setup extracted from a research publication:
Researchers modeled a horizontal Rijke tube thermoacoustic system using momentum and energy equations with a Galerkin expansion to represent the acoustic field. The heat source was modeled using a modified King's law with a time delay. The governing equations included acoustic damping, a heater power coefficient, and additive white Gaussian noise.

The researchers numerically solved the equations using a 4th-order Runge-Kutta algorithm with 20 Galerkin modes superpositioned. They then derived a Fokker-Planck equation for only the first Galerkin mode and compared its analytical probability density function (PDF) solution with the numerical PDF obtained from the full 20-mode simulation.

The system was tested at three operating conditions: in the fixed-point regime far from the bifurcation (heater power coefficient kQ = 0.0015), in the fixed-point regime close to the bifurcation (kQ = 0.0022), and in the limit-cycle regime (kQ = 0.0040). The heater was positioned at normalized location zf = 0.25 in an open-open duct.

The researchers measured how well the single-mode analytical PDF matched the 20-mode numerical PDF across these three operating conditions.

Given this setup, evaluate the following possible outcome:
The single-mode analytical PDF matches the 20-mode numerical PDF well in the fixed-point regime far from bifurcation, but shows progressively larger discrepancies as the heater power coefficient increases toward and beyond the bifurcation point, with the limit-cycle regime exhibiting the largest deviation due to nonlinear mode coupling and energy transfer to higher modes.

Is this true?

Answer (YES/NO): NO